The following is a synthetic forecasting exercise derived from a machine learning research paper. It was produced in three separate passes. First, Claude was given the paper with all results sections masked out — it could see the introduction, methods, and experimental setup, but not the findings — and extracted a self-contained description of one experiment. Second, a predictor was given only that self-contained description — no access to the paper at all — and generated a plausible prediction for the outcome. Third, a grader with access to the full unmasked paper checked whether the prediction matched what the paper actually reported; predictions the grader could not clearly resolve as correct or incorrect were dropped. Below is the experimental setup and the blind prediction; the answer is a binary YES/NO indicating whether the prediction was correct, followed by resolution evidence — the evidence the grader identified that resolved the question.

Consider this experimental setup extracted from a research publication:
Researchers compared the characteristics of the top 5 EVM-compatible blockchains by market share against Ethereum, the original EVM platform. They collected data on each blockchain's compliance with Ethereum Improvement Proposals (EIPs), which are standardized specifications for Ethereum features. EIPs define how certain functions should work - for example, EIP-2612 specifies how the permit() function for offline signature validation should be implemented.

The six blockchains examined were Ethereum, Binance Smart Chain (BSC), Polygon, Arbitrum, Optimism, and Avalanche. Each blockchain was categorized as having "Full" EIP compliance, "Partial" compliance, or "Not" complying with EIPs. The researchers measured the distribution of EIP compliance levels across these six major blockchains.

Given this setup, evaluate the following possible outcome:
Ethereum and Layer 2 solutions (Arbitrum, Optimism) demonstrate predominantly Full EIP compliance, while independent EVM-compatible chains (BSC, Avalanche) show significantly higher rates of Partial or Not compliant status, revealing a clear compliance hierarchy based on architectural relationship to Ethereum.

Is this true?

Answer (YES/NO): NO